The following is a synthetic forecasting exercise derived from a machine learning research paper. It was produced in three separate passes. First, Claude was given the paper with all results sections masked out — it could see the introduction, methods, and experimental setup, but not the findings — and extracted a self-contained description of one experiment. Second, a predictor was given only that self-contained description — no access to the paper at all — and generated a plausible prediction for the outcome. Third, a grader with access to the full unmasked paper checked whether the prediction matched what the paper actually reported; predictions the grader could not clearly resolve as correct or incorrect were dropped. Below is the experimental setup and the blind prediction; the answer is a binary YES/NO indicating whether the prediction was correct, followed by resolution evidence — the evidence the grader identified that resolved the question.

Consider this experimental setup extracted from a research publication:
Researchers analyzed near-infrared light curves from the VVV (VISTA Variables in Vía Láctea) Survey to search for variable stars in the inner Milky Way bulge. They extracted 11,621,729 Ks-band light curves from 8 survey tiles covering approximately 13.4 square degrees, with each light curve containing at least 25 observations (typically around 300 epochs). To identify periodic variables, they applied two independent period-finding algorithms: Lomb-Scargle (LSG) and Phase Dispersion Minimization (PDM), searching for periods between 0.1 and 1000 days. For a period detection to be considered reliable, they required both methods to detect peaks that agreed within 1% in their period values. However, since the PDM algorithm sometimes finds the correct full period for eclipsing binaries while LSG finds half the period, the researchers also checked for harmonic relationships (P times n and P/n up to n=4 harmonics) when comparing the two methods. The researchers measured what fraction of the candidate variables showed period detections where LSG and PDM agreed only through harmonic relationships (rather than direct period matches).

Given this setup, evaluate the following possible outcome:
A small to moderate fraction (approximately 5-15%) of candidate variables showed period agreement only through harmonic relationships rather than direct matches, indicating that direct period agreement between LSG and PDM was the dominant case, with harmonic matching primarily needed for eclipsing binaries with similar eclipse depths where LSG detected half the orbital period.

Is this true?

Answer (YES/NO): NO